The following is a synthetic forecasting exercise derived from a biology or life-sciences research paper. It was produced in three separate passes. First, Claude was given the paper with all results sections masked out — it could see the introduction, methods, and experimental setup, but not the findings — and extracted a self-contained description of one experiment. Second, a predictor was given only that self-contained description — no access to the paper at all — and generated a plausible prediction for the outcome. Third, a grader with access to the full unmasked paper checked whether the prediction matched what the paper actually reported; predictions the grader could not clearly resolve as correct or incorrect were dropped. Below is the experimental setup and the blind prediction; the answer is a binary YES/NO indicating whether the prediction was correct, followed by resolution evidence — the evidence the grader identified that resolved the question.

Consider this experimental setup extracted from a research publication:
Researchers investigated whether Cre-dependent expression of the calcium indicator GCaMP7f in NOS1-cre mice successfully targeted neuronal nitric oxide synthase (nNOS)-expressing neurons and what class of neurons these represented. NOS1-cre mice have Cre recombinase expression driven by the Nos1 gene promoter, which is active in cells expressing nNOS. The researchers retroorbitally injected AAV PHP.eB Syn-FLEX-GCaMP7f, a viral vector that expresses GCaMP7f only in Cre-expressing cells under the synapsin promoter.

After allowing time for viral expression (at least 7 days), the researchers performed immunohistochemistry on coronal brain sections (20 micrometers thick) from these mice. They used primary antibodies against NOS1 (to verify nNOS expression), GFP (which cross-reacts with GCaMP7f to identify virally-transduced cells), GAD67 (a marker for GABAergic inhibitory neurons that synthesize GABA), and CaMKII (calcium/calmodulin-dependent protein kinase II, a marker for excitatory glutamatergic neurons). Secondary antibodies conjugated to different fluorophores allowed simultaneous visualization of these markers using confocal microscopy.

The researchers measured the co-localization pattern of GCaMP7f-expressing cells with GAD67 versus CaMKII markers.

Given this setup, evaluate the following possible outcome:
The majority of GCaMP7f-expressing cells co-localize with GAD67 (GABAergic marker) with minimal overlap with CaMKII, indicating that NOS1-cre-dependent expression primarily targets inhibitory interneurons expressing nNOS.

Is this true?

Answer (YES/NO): NO